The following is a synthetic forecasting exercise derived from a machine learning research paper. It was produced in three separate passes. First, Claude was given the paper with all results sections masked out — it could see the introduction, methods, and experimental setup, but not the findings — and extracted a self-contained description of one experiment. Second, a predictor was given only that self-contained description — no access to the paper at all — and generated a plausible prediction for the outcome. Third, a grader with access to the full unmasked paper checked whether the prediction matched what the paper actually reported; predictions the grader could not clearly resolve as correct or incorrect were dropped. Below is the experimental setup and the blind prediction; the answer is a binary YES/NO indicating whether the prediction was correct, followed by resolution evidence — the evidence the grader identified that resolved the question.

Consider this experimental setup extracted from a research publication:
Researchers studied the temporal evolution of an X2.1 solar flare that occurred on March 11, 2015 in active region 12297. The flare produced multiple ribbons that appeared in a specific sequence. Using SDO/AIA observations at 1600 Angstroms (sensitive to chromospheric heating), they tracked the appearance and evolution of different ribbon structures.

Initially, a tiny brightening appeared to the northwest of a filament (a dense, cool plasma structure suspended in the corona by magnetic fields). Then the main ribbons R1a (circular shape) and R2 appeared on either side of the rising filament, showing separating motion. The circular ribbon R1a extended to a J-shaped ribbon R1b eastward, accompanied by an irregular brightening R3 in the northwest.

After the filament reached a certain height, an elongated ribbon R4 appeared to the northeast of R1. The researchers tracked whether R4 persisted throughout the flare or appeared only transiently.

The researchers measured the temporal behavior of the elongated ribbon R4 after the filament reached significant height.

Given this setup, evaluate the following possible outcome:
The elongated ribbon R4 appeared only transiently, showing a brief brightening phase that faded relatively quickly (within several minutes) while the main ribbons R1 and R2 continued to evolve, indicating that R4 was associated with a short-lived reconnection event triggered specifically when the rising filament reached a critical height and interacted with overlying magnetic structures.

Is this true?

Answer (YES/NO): YES